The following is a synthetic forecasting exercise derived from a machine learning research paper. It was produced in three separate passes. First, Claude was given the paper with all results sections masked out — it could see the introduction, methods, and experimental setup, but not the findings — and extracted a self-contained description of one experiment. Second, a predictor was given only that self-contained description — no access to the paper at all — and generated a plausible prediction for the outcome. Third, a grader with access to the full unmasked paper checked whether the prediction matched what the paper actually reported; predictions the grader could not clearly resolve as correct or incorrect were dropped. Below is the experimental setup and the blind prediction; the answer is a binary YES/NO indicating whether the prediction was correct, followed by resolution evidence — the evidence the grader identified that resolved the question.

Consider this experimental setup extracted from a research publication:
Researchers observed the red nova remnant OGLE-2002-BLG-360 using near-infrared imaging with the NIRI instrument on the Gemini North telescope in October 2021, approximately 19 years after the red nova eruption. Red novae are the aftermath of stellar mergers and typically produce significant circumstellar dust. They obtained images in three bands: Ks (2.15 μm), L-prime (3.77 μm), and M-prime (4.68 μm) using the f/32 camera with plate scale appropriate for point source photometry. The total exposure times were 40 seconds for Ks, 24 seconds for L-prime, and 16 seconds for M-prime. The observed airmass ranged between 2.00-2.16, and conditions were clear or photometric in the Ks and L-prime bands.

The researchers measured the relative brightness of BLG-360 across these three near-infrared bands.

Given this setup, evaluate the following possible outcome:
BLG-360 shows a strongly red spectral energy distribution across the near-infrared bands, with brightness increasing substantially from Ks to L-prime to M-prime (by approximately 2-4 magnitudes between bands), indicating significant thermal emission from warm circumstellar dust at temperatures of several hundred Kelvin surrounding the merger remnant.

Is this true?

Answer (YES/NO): NO